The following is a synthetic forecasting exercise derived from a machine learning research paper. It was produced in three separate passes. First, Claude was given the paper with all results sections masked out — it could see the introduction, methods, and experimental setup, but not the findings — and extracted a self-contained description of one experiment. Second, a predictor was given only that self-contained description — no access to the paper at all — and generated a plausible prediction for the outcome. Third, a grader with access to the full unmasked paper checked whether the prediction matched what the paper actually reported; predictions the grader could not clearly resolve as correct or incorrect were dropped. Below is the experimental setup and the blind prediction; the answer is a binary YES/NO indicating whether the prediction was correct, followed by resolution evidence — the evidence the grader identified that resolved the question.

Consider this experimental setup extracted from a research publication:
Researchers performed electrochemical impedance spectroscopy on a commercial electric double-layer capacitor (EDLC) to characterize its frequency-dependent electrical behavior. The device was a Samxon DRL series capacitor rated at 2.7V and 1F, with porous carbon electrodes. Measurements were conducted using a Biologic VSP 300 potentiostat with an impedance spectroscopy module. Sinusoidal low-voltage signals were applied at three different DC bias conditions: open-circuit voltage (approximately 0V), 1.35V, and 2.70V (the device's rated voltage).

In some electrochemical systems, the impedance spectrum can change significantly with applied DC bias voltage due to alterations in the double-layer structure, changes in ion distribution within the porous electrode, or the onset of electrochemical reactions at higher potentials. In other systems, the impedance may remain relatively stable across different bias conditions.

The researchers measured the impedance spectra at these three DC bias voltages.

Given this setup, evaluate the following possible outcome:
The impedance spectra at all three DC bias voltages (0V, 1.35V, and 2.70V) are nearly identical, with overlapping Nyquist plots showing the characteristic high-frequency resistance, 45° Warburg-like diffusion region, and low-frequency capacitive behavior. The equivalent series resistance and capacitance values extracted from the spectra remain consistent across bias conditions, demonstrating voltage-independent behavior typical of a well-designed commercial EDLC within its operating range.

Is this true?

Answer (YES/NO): YES